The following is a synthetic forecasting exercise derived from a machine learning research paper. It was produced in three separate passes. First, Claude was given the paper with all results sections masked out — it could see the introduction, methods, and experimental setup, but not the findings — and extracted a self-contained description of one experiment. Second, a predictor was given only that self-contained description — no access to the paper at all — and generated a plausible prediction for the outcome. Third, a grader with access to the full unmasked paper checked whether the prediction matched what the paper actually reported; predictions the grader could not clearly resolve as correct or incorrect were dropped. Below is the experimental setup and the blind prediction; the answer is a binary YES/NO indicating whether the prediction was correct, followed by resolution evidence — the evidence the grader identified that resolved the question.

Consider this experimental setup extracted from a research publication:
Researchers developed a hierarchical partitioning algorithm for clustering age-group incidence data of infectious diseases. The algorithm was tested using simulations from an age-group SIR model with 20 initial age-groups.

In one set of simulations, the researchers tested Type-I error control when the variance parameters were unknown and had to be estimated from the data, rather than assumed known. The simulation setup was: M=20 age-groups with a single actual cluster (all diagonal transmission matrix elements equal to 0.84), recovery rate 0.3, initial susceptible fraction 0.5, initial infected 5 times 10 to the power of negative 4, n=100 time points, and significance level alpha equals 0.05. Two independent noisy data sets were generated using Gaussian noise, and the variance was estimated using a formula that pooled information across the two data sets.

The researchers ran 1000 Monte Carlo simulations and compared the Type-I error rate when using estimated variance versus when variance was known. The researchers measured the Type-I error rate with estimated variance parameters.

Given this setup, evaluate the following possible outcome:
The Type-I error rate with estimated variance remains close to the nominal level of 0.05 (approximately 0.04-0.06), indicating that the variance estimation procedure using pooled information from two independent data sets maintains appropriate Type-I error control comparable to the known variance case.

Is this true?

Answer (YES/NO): YES